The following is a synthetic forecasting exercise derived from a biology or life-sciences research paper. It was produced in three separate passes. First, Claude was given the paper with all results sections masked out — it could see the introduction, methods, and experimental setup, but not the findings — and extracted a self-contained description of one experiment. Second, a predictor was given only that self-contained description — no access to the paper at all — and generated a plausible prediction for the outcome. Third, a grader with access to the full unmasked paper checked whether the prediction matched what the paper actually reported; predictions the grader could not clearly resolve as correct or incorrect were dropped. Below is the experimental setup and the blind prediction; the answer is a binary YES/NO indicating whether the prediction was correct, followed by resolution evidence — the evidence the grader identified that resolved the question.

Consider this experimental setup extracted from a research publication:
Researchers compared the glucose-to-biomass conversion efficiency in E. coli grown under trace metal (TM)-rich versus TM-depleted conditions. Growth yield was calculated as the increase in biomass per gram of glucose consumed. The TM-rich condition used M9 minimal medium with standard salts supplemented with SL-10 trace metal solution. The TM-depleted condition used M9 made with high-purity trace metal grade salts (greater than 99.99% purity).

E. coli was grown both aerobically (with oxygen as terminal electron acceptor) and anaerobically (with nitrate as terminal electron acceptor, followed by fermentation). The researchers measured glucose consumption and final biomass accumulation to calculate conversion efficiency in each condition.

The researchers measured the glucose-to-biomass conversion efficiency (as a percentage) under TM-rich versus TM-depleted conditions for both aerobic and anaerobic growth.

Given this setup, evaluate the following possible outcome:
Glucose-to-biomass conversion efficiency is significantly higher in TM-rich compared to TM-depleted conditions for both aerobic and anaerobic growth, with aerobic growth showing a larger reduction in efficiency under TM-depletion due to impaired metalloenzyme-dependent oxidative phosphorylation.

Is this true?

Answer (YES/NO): YES